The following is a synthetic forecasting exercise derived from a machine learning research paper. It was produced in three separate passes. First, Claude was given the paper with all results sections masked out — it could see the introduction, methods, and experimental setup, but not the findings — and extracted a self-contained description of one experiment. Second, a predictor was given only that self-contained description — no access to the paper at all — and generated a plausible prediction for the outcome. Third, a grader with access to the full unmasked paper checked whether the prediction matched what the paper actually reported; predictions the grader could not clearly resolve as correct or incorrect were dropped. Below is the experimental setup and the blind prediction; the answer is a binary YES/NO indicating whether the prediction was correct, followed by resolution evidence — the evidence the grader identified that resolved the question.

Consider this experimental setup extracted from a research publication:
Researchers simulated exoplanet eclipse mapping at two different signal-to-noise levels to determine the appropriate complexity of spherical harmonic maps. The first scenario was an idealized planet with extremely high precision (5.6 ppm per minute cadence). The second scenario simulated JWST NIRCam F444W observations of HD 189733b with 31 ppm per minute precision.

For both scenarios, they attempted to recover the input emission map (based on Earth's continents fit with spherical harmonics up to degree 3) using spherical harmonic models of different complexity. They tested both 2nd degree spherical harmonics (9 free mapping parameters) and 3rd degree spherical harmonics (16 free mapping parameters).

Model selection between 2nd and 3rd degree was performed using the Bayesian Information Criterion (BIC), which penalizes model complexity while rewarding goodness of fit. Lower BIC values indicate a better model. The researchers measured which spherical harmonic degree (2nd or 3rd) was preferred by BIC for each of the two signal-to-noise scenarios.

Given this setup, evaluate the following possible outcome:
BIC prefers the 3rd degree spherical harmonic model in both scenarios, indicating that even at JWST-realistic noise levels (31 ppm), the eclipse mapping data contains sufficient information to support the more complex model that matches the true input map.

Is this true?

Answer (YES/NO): NO